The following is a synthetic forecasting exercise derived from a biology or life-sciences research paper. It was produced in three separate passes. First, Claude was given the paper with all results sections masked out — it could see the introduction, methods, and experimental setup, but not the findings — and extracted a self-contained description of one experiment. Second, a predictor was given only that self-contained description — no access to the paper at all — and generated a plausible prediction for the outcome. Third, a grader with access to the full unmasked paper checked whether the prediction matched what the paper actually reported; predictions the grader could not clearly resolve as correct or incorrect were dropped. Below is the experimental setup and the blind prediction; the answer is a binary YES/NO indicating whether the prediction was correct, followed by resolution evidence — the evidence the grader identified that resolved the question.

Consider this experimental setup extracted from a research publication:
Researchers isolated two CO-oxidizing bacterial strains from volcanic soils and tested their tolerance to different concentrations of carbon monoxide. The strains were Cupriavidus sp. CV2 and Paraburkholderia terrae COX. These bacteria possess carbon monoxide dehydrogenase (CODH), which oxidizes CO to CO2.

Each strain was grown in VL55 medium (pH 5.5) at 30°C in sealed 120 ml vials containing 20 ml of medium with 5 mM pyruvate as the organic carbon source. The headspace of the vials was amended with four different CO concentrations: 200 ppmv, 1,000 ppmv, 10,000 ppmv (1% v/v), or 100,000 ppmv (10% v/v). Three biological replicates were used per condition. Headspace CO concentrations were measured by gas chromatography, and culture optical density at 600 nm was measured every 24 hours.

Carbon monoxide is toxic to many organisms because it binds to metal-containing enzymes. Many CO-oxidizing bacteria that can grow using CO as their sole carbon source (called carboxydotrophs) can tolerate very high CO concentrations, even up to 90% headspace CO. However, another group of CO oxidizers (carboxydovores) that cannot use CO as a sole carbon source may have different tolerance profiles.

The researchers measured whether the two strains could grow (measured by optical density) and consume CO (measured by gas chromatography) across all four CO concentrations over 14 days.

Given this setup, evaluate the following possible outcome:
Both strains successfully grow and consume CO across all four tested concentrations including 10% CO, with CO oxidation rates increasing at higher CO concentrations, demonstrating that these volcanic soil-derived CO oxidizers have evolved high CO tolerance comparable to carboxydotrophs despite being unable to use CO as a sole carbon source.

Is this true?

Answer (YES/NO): NO